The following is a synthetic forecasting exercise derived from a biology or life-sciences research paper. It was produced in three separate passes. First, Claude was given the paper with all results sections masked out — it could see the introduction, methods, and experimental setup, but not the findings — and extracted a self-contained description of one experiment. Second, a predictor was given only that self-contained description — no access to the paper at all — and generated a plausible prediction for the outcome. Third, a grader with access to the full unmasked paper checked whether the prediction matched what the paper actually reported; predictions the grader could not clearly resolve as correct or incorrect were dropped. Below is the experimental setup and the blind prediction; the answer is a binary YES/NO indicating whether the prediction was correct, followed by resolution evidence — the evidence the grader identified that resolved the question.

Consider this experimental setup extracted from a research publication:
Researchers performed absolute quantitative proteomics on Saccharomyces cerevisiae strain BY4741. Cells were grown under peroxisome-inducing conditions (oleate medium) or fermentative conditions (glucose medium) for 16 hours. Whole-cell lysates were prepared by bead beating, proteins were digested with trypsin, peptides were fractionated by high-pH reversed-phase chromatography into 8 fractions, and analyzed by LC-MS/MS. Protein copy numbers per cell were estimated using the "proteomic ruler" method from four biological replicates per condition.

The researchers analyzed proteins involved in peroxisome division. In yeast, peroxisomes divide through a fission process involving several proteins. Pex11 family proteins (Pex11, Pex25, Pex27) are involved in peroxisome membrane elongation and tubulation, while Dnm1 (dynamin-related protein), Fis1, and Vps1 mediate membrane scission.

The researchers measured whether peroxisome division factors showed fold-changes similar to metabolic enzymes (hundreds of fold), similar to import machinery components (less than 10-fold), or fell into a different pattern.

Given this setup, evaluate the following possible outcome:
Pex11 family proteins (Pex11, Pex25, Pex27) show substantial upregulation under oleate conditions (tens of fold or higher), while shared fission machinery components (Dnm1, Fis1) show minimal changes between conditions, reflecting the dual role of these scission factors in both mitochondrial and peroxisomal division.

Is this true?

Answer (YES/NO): NO